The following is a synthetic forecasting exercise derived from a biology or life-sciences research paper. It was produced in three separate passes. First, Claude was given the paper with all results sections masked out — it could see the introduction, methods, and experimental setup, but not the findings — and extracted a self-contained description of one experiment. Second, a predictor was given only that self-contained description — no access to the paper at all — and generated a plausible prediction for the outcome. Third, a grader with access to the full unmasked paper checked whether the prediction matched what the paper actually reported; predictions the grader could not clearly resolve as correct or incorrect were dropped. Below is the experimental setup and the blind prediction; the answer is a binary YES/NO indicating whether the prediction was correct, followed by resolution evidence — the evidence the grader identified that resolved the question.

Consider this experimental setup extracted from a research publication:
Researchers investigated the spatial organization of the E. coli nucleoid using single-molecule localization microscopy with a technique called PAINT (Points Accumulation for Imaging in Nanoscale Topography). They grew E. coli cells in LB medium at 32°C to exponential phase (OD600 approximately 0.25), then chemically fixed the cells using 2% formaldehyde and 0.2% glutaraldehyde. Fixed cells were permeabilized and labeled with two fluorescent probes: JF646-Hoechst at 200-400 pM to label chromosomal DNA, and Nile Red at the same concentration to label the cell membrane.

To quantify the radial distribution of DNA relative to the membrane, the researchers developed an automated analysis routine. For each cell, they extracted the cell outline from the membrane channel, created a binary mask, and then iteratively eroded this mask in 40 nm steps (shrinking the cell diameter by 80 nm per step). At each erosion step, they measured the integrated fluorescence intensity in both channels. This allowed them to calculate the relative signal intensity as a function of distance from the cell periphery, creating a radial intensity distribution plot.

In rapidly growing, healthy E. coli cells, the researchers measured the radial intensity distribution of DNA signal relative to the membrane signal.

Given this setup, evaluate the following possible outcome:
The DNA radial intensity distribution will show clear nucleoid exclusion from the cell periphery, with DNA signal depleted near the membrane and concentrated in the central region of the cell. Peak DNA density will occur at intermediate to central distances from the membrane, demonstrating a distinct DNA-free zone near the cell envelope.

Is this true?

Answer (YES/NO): NO